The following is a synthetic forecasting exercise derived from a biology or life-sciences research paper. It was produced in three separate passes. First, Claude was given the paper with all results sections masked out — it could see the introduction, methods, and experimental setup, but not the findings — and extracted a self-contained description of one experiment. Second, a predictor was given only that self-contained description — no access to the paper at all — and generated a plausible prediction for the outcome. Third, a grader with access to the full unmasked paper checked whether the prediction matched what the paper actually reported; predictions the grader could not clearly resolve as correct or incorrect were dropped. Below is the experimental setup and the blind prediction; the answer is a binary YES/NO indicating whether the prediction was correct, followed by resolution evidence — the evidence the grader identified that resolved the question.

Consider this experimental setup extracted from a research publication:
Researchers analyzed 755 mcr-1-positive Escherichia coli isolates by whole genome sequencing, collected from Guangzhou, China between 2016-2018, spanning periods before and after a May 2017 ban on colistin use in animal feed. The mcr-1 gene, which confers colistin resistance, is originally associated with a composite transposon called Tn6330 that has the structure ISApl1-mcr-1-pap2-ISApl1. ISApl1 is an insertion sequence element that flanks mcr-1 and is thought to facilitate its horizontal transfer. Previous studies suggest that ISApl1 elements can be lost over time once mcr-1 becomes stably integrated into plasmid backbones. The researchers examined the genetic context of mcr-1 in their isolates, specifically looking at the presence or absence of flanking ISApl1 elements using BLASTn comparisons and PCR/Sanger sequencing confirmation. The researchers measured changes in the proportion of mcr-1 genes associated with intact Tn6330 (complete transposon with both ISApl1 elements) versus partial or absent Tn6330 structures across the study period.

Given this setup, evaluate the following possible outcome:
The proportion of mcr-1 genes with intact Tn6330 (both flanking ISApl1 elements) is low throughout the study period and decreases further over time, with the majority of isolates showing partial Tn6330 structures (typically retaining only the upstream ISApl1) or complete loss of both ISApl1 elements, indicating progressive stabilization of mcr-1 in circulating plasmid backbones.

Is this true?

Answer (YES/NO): YES